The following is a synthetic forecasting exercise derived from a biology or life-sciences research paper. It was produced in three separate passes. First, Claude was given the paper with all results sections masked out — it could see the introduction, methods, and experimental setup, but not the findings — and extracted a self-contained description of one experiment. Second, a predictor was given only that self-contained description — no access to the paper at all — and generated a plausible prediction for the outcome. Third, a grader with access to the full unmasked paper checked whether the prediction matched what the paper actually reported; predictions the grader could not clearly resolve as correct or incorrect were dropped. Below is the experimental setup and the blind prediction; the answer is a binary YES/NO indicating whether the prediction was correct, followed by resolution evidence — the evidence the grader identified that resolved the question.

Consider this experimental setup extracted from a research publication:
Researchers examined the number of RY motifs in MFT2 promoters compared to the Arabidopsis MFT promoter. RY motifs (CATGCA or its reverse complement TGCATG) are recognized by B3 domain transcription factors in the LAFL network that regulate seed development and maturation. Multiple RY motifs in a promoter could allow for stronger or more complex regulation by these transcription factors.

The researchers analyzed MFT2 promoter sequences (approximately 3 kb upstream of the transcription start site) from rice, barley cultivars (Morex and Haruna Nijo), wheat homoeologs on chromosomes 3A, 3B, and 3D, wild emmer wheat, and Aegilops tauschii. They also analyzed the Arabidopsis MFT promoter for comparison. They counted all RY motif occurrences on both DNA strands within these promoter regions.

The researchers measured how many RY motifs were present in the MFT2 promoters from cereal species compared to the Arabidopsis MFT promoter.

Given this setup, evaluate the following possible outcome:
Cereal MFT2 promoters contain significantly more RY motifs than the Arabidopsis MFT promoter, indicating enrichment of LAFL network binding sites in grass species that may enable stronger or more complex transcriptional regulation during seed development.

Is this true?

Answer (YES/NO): YES